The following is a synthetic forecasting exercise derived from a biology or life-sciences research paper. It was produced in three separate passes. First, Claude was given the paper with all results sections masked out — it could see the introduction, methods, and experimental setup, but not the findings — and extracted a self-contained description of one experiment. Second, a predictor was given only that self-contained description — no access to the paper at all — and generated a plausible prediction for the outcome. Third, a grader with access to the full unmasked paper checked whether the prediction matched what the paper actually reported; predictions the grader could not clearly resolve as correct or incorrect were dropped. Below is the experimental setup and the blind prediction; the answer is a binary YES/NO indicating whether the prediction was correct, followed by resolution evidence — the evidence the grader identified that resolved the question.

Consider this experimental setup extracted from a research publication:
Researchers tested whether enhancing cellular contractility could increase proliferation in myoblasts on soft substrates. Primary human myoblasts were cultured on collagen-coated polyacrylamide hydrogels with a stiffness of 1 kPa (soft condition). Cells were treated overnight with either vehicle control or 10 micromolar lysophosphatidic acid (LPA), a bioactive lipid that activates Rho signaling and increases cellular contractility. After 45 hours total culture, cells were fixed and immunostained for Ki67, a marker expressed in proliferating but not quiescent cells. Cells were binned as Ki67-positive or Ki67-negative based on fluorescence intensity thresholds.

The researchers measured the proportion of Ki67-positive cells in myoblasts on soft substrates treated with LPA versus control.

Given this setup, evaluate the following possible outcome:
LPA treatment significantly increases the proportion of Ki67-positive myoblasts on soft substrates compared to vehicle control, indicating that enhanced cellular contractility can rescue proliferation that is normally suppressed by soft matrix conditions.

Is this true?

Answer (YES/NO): YES